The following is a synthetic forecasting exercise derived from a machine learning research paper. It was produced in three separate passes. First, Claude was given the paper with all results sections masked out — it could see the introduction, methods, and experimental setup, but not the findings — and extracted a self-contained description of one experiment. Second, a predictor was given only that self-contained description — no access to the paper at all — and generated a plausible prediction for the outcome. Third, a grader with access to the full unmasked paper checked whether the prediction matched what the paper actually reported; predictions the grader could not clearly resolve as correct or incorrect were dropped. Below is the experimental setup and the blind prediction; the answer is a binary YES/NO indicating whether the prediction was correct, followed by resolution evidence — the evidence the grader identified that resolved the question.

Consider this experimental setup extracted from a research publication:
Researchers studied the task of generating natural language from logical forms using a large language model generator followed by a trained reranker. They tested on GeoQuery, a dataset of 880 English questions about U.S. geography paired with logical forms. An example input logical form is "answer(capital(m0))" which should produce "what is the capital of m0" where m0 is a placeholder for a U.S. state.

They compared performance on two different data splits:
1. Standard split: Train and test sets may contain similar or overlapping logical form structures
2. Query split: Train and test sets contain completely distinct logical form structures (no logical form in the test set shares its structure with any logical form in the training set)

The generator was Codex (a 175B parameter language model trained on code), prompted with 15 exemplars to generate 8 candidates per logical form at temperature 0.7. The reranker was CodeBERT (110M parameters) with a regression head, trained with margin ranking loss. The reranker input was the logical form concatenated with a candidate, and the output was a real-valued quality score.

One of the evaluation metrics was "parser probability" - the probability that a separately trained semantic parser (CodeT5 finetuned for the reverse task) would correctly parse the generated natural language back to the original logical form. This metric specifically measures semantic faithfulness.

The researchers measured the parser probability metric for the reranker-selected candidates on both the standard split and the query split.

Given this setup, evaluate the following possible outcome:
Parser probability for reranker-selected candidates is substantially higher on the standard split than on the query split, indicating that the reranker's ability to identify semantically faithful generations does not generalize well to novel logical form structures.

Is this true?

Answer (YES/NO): NO